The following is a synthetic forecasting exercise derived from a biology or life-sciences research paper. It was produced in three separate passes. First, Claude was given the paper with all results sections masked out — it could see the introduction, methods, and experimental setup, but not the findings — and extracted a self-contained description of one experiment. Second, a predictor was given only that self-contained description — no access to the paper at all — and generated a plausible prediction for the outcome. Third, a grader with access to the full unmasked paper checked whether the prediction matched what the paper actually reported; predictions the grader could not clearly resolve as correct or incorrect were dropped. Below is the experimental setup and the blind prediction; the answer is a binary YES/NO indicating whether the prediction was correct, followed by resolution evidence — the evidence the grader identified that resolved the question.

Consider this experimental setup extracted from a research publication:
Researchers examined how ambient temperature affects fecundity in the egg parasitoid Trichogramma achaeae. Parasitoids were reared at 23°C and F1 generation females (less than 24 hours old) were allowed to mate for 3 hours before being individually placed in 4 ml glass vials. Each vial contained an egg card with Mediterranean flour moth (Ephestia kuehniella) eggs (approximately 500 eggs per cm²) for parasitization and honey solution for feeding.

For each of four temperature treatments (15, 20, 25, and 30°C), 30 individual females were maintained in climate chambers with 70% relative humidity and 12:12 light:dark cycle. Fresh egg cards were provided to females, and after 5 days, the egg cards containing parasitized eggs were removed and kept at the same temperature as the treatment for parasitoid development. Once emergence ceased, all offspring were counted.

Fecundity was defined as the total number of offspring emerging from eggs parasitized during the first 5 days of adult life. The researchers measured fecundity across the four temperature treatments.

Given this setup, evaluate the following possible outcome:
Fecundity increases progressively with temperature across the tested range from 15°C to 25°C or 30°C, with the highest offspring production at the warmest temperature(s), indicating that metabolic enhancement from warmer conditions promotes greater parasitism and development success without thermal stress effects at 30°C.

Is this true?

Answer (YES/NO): NO